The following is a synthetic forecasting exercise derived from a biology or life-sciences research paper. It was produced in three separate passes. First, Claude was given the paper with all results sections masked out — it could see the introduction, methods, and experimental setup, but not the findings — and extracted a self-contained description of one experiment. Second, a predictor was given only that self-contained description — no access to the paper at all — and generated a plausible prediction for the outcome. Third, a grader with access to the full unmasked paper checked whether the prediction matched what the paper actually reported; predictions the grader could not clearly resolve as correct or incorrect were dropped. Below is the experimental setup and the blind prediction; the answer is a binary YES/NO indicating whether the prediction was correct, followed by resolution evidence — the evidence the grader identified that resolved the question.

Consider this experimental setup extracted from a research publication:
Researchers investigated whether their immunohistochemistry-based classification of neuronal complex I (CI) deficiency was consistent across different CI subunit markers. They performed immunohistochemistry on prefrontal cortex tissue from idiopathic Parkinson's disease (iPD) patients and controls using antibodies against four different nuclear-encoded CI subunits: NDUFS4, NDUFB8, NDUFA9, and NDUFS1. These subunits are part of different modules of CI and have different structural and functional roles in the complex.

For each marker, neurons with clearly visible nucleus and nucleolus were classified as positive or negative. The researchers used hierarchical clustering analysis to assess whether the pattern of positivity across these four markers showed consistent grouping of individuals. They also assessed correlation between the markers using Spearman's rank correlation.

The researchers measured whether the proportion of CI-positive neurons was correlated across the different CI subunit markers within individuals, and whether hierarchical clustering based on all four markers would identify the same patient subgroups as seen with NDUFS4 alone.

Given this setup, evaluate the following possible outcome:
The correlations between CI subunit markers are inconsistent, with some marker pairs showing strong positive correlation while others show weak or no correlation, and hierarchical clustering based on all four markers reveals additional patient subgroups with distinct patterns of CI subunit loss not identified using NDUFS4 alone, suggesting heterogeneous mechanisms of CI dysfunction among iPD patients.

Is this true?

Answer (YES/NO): NO